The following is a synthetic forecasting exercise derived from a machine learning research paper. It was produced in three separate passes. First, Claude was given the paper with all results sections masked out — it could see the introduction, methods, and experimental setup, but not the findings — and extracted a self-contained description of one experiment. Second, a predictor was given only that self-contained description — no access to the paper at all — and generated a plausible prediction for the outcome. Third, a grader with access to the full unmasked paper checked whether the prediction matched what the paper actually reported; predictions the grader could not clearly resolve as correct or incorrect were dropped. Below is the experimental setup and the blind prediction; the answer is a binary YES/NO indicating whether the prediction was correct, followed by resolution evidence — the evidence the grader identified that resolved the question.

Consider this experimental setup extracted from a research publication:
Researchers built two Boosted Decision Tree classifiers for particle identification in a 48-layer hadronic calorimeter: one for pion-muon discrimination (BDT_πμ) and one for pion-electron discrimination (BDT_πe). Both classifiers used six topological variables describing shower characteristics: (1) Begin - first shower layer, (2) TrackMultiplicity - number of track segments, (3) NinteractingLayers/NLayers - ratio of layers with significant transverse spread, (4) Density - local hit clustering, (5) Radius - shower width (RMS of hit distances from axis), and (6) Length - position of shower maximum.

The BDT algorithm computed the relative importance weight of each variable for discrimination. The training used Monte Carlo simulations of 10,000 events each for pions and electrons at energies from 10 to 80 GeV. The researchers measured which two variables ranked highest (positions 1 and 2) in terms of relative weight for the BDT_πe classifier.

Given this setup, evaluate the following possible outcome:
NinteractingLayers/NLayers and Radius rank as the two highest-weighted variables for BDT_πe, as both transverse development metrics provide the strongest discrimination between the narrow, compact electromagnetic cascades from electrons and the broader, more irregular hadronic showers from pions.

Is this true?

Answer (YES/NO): YES